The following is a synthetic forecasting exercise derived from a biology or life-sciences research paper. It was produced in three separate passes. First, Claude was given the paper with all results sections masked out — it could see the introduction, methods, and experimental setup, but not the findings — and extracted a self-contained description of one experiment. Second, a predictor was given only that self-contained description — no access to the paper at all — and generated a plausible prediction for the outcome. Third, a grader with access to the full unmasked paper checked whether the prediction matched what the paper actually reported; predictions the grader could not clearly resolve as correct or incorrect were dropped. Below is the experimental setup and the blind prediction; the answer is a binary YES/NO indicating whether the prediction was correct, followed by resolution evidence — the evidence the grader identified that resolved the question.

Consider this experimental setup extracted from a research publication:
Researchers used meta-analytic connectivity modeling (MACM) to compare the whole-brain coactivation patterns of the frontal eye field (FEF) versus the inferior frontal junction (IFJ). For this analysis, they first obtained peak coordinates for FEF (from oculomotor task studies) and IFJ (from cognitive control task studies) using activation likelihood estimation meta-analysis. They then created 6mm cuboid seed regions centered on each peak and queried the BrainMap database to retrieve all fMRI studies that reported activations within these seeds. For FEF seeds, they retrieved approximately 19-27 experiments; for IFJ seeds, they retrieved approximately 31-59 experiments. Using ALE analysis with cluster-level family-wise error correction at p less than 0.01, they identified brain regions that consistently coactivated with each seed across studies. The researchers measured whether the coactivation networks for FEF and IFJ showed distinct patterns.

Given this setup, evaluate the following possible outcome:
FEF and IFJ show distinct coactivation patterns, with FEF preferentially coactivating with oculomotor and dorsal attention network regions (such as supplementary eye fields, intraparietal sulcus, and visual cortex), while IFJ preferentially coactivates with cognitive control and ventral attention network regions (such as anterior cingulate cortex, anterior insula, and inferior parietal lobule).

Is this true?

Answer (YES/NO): NO